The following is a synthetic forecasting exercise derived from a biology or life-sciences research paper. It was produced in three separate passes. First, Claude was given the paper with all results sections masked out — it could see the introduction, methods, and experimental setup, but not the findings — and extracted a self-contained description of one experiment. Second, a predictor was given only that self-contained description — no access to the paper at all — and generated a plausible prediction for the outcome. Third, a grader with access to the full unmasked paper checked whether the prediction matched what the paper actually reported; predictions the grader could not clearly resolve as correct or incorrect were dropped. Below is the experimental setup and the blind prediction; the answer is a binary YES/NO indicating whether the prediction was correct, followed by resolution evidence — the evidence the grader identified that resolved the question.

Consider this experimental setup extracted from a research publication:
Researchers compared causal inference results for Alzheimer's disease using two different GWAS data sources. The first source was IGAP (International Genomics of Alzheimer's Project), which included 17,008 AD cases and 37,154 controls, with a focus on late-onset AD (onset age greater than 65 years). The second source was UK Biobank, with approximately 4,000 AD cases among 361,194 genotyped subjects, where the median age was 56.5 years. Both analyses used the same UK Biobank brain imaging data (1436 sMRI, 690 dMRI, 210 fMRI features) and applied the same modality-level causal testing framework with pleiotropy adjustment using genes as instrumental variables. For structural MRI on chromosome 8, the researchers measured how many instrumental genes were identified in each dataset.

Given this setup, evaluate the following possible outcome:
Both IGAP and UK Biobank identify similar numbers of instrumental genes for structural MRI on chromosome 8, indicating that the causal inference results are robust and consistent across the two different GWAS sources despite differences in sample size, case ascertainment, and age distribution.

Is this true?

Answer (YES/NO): NO